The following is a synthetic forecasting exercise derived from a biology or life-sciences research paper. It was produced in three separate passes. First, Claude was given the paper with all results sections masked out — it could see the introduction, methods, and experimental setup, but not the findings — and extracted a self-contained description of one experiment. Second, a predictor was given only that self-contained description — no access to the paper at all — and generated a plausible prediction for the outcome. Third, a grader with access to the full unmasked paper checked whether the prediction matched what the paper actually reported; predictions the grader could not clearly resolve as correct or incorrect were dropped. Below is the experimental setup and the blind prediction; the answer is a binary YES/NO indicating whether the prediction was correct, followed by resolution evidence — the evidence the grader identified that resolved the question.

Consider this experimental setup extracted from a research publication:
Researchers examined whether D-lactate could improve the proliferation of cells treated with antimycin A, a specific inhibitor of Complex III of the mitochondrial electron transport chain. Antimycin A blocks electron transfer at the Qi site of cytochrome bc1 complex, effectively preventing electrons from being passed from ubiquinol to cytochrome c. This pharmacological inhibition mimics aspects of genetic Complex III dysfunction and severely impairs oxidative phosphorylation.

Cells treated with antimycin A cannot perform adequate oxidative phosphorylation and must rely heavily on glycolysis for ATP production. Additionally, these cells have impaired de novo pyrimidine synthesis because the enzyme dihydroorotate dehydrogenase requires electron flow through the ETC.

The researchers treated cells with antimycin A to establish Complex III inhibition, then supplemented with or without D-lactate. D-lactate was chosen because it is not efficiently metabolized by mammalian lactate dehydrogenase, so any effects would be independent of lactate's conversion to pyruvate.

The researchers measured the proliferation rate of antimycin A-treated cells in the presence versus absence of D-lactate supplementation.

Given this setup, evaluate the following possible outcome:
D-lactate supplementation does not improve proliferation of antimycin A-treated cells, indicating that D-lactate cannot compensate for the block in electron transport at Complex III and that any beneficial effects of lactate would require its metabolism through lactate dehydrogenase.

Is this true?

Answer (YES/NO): NO